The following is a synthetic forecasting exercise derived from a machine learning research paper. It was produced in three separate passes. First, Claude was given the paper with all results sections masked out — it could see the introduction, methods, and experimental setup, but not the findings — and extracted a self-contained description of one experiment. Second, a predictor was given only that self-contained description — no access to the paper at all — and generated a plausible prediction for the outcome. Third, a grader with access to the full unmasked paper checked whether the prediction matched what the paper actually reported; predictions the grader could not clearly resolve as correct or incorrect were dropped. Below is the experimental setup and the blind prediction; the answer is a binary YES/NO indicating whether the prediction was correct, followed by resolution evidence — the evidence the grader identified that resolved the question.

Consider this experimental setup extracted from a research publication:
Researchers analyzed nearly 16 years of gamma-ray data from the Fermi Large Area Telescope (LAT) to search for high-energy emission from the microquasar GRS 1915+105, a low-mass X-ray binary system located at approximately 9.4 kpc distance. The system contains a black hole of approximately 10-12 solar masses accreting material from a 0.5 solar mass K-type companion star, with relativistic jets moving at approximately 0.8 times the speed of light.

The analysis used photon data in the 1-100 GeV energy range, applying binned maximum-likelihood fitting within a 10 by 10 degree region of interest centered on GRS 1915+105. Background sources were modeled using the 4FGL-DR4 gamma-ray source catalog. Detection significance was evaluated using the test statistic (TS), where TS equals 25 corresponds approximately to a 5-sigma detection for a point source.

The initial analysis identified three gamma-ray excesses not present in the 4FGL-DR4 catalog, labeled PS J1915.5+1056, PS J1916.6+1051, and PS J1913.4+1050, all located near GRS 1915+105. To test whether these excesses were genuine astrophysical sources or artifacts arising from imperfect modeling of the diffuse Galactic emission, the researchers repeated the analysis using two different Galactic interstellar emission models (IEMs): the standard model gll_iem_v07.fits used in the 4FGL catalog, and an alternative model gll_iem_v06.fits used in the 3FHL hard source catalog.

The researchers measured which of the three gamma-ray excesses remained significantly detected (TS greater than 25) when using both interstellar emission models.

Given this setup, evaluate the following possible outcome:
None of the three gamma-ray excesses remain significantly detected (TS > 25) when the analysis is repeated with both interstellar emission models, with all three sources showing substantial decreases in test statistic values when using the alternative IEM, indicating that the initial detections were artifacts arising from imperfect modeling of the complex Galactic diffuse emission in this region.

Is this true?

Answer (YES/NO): NO